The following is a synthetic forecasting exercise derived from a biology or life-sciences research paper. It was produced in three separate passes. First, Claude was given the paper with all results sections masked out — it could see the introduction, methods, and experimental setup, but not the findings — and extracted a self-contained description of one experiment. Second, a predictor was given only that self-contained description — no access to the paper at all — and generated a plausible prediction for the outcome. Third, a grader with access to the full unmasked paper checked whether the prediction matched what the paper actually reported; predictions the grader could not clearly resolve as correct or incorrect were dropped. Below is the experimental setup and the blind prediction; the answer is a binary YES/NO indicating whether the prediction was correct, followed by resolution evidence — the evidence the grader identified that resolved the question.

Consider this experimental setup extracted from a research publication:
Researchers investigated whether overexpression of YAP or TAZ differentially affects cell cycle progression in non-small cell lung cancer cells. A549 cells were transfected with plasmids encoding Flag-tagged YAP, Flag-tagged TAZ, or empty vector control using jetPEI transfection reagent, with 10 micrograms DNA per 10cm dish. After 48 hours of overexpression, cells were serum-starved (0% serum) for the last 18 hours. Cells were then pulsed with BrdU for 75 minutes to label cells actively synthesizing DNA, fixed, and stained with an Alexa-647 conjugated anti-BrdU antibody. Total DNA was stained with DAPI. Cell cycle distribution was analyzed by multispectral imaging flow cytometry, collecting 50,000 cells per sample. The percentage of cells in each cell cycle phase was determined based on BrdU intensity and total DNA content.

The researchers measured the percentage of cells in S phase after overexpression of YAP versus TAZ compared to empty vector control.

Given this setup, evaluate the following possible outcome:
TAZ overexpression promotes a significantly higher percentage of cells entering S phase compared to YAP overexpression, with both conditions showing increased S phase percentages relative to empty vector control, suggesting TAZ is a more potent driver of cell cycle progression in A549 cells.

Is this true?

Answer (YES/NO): NO